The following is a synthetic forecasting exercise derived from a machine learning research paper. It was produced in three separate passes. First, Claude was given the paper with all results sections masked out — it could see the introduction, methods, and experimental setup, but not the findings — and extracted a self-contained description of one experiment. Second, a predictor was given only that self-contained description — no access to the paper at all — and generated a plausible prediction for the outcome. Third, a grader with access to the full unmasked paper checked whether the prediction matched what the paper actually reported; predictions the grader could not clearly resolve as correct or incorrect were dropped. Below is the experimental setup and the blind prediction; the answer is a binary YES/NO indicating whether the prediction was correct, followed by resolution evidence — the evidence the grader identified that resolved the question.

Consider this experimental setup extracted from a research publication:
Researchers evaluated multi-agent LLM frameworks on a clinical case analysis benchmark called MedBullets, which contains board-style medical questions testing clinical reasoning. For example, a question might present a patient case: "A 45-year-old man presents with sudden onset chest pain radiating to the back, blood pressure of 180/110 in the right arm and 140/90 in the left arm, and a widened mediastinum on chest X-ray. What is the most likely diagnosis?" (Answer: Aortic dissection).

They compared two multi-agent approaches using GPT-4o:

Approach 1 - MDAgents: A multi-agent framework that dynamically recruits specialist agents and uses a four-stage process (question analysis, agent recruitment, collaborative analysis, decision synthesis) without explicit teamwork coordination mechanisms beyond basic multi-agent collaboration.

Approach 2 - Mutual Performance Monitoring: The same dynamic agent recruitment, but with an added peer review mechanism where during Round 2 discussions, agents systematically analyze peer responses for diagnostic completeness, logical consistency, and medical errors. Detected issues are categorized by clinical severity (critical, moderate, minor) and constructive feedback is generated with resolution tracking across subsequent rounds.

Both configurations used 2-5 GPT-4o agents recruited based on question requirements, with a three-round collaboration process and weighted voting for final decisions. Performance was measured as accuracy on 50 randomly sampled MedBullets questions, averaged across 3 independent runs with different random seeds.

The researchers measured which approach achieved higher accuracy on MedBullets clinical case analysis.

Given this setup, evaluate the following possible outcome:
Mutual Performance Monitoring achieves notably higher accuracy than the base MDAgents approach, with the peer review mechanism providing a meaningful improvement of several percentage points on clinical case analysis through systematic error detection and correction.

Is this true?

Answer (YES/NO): NO